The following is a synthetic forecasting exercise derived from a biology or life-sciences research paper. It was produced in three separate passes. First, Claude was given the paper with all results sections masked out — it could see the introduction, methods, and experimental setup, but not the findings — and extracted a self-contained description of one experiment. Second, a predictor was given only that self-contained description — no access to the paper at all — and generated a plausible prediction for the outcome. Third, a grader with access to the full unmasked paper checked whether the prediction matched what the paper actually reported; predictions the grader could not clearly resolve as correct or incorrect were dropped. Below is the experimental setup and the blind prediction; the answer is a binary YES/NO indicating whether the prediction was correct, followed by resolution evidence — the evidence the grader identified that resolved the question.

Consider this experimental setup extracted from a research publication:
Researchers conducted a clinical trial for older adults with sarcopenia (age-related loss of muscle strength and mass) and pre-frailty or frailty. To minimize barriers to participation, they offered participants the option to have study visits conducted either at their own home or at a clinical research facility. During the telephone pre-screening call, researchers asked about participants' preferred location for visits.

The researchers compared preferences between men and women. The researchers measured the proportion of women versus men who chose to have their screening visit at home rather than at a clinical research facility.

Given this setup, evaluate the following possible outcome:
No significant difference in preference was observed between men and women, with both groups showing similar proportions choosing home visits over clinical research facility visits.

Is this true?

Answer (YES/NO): NO